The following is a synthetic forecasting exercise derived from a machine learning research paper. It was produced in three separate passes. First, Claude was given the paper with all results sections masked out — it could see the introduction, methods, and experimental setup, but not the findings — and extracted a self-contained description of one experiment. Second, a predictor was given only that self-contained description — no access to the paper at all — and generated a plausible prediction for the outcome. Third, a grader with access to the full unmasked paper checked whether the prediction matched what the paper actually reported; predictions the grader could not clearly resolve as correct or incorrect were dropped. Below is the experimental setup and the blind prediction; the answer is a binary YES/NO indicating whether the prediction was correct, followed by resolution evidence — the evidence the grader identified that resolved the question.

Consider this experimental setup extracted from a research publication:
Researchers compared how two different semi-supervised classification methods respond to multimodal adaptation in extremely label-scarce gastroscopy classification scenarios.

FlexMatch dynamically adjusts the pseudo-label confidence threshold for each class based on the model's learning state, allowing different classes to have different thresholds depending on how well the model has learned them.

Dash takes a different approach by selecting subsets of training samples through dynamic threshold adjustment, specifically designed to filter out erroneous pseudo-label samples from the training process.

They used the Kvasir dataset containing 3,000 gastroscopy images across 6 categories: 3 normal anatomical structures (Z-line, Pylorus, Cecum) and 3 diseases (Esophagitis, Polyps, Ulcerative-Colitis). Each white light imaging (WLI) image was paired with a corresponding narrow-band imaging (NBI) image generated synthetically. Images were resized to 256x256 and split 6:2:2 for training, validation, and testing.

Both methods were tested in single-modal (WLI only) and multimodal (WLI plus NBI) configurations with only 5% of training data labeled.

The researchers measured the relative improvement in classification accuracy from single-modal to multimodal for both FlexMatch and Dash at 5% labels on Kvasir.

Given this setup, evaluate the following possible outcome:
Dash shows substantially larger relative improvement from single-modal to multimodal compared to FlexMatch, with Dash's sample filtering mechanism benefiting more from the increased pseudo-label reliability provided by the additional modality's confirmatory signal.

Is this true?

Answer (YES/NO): YES